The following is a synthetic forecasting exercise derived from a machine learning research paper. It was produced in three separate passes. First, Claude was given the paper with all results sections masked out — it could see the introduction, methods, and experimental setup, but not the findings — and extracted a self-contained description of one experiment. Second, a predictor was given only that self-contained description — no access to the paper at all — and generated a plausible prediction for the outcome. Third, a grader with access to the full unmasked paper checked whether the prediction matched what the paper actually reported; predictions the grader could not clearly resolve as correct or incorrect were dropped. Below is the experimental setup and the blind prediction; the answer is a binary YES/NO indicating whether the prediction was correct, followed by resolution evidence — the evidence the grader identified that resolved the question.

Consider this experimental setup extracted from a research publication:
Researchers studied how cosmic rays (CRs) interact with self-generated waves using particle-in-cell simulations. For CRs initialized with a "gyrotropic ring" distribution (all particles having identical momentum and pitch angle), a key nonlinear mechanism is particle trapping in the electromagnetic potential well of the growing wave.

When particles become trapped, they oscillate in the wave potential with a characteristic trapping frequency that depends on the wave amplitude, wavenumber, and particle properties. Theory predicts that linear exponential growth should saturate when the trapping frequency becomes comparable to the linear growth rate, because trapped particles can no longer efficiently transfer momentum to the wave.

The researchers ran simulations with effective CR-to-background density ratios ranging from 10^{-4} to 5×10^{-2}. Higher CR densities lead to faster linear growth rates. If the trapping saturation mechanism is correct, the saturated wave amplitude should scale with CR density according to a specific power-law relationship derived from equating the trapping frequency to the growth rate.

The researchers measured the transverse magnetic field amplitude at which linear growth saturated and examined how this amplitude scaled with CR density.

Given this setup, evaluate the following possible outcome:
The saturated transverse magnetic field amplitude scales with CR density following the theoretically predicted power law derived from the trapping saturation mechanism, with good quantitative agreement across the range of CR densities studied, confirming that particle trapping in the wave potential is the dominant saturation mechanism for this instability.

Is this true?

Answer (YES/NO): NO